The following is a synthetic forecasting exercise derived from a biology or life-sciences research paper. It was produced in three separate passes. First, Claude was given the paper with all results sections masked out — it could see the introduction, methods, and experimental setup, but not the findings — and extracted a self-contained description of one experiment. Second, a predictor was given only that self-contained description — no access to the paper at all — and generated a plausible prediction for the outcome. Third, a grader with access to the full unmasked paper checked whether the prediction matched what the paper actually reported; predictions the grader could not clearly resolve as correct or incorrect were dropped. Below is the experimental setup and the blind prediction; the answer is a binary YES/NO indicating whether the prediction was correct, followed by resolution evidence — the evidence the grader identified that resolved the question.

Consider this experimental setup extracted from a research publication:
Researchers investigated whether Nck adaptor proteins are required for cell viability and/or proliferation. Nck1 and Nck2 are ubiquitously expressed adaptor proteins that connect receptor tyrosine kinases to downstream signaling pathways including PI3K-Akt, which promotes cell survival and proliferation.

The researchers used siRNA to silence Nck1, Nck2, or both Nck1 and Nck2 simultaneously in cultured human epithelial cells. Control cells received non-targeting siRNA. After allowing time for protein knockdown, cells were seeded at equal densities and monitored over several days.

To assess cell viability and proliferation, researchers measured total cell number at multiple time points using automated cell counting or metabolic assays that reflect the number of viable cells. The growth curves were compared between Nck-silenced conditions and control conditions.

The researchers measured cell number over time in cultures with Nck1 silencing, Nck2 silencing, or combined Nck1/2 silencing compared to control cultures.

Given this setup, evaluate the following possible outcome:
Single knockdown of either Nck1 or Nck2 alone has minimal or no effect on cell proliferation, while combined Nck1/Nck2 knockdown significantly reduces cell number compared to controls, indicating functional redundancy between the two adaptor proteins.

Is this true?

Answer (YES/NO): NO